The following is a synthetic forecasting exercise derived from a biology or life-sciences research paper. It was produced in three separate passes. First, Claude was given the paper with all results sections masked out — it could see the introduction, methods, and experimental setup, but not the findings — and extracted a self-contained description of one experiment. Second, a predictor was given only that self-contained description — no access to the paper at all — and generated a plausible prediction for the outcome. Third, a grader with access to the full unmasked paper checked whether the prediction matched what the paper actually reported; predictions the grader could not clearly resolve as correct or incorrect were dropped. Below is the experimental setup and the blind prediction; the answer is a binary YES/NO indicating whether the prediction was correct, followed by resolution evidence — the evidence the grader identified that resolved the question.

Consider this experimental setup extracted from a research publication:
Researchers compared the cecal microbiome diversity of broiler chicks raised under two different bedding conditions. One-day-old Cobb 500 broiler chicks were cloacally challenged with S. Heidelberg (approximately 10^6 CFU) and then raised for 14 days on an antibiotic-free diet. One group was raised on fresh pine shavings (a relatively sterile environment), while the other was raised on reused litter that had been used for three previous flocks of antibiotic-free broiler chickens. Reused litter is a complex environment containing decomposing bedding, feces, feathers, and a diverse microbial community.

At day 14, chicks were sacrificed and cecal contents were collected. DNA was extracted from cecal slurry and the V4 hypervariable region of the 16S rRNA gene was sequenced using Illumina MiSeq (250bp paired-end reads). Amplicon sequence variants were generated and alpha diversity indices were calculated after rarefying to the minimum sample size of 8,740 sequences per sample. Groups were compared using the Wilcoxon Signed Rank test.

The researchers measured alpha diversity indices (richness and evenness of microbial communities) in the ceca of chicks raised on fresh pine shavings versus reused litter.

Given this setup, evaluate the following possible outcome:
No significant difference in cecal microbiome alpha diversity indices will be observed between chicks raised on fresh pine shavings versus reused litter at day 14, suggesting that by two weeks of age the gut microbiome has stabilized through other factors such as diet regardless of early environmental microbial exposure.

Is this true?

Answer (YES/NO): NO